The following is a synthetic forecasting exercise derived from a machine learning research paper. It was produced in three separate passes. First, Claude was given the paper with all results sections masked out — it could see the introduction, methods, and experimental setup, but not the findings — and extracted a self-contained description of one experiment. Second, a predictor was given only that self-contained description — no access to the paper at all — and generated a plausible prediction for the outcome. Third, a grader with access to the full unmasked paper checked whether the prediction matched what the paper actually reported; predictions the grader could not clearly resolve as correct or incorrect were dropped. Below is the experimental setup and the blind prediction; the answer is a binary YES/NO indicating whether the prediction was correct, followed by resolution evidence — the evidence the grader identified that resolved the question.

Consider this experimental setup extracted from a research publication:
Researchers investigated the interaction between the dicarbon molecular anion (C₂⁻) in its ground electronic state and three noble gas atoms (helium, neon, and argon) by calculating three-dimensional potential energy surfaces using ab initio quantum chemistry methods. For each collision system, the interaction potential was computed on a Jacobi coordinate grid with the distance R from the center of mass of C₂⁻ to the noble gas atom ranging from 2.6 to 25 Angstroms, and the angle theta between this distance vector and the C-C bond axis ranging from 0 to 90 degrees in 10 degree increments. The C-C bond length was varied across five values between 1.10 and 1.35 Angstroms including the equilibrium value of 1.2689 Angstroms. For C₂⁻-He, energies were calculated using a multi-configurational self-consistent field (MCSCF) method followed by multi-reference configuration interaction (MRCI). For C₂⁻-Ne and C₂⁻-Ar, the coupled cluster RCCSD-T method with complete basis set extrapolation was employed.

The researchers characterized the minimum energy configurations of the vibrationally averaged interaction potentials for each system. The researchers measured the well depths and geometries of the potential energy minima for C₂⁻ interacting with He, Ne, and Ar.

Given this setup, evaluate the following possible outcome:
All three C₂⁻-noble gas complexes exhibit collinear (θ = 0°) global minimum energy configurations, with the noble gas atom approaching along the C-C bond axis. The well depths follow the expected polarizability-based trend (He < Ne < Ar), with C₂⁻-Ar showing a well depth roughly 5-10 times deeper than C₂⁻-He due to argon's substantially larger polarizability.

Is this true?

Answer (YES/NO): NO